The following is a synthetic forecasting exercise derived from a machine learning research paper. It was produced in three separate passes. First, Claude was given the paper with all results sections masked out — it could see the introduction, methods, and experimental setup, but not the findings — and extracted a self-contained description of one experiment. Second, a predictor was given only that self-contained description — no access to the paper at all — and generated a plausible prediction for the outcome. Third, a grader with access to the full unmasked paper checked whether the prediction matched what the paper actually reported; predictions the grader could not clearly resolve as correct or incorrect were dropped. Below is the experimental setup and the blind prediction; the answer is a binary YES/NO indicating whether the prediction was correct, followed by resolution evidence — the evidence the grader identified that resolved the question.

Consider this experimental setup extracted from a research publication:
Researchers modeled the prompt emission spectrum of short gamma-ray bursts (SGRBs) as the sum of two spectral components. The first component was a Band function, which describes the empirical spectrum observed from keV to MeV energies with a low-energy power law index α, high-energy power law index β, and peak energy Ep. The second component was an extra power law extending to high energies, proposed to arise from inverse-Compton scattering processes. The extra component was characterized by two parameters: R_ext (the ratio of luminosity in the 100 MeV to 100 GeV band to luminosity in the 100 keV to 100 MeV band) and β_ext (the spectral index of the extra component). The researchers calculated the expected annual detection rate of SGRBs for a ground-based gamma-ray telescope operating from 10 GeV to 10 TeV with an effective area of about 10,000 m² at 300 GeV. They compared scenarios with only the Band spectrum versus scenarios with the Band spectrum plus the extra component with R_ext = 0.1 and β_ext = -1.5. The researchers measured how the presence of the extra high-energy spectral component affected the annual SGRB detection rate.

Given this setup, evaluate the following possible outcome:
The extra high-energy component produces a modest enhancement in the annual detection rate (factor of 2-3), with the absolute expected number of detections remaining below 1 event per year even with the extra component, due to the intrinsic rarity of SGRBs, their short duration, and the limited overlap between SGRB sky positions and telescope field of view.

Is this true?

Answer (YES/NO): NO